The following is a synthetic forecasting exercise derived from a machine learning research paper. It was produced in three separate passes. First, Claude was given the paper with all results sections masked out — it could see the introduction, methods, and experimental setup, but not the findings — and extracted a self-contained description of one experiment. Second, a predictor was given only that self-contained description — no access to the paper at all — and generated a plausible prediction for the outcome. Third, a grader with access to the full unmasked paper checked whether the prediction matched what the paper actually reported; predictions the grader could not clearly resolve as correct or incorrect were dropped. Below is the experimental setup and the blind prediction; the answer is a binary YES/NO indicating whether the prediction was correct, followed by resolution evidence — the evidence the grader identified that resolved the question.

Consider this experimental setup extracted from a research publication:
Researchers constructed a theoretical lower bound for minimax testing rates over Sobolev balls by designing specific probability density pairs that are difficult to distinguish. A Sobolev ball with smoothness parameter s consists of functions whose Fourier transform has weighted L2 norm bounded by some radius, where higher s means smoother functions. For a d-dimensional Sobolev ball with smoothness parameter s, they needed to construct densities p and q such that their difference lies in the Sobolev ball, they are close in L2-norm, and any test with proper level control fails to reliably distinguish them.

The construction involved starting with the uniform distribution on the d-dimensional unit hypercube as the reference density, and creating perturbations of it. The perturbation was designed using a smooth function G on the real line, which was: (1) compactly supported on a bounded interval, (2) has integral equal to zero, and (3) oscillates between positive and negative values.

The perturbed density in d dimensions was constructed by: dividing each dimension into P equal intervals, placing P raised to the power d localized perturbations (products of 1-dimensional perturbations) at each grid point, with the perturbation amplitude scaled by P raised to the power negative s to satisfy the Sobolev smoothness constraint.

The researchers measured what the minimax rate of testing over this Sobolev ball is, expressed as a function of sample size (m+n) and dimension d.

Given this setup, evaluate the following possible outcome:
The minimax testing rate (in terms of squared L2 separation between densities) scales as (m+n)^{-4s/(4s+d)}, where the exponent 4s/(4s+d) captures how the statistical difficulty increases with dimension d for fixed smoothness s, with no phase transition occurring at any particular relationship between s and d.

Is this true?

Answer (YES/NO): YES